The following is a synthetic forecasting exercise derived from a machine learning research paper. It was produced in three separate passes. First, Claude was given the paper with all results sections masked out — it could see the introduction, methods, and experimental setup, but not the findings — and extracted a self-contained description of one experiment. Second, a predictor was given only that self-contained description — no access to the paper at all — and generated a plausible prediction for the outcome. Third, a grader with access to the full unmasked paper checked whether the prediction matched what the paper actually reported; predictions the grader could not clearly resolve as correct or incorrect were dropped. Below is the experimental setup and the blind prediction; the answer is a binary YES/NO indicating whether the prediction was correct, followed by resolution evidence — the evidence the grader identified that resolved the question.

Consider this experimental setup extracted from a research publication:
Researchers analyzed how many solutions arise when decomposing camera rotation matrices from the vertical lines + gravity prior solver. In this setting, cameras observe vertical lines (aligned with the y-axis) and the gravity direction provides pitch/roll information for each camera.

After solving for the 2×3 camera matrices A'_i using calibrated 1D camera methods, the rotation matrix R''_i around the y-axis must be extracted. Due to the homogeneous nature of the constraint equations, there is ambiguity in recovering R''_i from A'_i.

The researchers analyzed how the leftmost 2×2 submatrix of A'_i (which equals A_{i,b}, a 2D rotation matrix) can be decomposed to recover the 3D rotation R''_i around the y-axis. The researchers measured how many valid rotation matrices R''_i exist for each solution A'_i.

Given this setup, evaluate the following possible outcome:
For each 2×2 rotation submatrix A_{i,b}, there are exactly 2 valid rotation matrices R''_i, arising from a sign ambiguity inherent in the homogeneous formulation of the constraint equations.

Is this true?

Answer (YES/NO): YES